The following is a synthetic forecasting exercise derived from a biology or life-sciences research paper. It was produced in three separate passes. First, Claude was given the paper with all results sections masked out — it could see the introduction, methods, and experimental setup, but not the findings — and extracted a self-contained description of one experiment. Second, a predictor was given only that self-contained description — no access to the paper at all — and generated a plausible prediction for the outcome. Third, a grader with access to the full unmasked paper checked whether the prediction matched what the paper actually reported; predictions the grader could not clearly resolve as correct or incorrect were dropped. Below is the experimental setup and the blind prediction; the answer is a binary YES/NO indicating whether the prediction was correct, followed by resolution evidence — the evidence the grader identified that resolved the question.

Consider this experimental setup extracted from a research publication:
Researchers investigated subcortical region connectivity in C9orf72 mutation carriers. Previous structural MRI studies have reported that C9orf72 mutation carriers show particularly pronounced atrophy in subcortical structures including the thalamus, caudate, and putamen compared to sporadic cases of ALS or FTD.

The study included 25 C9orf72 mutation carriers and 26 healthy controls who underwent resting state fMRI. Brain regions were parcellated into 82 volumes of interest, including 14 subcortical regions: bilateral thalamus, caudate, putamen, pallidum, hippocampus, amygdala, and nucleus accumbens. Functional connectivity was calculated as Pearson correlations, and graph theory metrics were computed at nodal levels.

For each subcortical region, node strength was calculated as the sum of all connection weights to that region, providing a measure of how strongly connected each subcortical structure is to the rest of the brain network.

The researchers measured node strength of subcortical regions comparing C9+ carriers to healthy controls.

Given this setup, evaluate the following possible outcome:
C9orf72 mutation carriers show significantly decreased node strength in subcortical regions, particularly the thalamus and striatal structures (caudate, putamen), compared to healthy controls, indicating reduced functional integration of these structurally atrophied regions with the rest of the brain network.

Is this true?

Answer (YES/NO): NO